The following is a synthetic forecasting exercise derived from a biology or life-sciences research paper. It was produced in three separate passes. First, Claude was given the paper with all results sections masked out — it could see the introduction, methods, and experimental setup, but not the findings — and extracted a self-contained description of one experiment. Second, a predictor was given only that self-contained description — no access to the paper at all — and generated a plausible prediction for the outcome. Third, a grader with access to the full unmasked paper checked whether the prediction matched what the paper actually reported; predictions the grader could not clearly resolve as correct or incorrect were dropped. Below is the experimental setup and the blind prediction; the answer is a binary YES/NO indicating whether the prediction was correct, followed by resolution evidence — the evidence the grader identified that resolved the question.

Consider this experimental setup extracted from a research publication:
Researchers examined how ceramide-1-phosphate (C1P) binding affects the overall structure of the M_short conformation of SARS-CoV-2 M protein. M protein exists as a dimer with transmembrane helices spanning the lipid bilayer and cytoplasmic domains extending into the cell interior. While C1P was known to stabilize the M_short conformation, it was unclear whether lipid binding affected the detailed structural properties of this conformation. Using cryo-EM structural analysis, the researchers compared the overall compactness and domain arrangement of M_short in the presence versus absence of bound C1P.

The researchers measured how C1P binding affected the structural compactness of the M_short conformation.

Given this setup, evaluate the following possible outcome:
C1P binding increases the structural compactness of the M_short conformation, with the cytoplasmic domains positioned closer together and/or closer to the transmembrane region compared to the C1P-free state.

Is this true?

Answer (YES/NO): NO